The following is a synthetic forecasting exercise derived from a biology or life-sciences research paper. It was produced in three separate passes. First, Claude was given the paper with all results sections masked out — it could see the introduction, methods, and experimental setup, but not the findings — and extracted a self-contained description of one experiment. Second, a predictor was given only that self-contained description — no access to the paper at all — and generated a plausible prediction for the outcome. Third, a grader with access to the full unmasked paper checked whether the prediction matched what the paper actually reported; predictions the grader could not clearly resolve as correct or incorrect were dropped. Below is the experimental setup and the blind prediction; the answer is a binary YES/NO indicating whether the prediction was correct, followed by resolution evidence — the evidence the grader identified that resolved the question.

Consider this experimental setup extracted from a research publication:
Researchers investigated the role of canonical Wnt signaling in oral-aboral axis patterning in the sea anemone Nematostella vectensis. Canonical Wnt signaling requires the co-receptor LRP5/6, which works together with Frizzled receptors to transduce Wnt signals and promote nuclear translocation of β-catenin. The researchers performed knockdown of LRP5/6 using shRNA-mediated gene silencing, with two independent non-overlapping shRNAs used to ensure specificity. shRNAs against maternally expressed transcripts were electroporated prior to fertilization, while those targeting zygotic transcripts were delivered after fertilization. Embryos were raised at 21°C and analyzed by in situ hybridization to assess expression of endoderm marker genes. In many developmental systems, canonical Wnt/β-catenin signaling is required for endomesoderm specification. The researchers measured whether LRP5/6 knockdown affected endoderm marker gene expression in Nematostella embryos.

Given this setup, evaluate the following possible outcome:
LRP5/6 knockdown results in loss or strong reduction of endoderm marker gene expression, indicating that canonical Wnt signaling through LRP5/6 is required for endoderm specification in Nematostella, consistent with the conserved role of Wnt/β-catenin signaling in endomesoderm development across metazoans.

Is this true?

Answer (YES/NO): NO